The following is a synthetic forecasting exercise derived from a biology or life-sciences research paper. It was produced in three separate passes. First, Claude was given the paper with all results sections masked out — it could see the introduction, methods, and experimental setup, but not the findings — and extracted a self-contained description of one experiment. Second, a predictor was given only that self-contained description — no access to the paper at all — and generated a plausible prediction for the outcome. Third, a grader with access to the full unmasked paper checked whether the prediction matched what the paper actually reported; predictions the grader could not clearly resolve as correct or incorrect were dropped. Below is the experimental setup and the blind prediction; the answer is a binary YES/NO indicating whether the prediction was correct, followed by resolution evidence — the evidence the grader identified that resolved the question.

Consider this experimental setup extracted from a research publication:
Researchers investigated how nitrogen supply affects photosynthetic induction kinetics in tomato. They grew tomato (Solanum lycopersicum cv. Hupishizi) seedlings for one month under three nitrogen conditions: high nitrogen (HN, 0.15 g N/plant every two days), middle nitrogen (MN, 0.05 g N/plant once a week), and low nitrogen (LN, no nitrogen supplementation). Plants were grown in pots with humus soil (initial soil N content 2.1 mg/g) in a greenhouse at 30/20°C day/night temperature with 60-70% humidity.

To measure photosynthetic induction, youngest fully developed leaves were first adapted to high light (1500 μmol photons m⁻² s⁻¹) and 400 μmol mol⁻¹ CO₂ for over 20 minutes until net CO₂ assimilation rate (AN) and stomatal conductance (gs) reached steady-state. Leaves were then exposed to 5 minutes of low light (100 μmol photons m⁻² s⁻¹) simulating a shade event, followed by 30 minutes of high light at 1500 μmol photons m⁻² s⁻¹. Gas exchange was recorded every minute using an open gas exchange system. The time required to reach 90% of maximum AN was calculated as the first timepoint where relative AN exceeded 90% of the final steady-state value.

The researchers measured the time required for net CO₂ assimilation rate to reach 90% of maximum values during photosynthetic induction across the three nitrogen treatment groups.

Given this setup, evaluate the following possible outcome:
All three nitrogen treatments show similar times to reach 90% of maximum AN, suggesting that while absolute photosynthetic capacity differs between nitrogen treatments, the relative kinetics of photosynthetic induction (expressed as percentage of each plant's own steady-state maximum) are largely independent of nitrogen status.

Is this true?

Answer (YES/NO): NO